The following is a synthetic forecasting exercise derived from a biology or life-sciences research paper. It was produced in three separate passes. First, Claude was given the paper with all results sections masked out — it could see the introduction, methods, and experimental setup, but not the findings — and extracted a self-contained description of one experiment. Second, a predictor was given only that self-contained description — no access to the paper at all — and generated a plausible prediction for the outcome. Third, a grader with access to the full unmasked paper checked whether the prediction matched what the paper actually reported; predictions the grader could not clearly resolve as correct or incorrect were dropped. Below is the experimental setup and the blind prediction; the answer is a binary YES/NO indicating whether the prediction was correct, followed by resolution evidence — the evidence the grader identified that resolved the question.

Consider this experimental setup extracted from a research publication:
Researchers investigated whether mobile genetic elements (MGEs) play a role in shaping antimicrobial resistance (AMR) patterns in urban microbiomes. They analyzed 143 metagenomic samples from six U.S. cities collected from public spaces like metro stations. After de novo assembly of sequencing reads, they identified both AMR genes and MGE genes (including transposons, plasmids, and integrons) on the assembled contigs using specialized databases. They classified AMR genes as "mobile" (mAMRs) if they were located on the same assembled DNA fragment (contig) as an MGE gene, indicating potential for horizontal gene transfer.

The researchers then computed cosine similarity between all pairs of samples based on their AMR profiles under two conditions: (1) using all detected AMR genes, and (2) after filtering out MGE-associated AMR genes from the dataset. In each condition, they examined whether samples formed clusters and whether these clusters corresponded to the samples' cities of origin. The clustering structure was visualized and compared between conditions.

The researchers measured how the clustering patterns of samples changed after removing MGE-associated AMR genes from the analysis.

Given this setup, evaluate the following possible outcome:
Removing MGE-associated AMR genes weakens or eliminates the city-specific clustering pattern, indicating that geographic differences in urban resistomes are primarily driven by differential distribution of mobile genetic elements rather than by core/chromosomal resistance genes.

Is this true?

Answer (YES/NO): YES